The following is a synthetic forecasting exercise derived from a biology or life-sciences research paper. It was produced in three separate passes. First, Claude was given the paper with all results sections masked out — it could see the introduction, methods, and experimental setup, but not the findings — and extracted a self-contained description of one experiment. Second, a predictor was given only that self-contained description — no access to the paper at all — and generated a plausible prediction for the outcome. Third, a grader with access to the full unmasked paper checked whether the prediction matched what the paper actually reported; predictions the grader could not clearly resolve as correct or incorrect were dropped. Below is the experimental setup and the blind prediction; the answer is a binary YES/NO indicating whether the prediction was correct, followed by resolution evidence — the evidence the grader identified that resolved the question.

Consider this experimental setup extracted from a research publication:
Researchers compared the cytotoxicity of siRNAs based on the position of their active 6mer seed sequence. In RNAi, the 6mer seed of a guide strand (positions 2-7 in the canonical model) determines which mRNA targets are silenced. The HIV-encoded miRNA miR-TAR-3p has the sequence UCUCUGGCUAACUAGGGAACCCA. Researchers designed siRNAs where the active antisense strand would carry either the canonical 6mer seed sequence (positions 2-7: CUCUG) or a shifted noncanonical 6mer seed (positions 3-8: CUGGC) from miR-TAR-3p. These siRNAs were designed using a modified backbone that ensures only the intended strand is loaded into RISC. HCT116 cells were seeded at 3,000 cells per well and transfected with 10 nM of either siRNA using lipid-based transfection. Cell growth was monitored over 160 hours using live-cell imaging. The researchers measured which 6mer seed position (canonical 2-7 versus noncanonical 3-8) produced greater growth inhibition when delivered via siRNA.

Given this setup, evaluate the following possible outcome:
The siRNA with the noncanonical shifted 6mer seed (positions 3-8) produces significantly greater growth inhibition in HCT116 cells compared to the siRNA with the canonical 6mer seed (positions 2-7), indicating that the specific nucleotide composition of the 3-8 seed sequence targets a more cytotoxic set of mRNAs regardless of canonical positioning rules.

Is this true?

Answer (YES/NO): YES